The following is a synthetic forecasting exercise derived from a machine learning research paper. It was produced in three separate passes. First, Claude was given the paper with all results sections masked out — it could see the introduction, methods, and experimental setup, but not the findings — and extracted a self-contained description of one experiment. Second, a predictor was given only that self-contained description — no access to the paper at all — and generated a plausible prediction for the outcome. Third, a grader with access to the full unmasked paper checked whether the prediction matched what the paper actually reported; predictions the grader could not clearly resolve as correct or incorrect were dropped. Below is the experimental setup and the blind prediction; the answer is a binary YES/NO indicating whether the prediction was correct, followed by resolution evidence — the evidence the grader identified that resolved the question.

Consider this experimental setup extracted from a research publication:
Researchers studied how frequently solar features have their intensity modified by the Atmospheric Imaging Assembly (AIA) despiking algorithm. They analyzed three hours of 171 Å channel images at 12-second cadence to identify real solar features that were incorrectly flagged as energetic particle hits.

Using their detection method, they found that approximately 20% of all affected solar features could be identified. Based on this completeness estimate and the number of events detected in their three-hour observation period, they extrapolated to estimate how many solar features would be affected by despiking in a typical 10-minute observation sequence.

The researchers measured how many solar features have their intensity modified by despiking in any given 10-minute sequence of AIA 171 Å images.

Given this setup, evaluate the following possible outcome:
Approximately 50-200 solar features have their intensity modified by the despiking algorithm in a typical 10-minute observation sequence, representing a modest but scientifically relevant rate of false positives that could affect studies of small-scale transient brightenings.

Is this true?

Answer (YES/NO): NO